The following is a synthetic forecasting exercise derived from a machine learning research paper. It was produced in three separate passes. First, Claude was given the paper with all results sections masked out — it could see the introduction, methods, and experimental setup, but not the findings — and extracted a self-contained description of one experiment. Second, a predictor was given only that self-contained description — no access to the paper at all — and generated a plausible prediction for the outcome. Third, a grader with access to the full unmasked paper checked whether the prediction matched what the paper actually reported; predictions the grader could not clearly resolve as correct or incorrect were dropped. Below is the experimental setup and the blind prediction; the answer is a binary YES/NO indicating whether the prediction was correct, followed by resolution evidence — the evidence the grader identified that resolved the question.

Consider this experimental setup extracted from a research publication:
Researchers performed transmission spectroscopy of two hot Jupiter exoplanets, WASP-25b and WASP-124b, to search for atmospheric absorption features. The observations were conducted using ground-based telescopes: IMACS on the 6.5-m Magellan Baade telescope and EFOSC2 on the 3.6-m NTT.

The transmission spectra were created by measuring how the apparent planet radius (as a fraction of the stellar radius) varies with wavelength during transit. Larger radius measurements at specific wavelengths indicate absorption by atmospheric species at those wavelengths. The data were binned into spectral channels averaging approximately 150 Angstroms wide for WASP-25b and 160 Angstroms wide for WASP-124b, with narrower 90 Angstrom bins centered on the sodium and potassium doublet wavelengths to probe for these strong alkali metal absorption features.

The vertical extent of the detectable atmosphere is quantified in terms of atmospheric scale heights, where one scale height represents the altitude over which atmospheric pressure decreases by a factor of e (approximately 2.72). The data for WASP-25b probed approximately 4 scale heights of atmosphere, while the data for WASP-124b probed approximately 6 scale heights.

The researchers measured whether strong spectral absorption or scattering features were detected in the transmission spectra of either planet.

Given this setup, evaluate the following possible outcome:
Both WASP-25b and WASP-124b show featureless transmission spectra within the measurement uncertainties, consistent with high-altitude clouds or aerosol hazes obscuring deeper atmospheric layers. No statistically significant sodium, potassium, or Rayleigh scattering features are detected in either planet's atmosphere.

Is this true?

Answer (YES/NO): NO